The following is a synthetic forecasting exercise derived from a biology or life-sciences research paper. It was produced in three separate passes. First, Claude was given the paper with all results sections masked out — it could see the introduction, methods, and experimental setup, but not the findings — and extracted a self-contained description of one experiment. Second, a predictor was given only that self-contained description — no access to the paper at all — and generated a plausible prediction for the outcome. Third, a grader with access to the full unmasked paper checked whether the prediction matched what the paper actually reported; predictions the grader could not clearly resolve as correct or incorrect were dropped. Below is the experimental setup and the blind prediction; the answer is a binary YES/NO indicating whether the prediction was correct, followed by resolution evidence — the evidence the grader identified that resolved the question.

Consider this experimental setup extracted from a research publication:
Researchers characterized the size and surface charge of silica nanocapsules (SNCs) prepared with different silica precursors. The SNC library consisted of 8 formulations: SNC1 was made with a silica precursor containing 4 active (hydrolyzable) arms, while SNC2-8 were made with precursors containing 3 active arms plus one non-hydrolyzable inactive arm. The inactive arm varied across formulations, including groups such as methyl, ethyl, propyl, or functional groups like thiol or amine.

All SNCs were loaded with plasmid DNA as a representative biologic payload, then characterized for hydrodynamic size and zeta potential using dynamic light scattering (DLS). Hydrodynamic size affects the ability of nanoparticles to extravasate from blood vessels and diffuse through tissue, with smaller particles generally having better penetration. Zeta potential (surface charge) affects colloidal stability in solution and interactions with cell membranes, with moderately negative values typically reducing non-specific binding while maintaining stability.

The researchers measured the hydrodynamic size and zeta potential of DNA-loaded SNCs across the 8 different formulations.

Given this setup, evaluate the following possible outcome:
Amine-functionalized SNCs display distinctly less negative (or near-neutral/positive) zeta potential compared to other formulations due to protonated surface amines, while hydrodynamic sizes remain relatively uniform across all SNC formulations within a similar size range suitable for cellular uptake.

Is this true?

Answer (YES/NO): NO